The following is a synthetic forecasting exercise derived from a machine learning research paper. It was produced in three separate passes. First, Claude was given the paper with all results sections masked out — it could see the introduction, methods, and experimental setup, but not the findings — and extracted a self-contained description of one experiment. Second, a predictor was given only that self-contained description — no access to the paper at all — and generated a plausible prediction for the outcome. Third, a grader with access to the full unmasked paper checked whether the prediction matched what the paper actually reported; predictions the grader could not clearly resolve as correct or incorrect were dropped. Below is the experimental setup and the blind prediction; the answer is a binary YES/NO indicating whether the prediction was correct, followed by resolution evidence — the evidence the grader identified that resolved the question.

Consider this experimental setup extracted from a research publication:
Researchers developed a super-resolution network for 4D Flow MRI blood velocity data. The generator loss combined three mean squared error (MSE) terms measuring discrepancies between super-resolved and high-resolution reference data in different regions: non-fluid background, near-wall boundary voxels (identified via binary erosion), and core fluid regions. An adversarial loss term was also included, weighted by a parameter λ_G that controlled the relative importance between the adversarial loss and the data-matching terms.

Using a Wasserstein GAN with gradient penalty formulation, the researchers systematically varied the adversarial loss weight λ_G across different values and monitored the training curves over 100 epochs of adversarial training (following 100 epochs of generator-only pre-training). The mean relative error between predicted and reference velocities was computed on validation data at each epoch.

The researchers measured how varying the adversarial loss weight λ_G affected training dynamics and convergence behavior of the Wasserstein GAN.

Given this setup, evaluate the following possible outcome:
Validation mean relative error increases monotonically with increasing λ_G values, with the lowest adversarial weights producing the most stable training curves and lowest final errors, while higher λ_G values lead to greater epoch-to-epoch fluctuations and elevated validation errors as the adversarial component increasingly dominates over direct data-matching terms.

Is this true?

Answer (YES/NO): NO